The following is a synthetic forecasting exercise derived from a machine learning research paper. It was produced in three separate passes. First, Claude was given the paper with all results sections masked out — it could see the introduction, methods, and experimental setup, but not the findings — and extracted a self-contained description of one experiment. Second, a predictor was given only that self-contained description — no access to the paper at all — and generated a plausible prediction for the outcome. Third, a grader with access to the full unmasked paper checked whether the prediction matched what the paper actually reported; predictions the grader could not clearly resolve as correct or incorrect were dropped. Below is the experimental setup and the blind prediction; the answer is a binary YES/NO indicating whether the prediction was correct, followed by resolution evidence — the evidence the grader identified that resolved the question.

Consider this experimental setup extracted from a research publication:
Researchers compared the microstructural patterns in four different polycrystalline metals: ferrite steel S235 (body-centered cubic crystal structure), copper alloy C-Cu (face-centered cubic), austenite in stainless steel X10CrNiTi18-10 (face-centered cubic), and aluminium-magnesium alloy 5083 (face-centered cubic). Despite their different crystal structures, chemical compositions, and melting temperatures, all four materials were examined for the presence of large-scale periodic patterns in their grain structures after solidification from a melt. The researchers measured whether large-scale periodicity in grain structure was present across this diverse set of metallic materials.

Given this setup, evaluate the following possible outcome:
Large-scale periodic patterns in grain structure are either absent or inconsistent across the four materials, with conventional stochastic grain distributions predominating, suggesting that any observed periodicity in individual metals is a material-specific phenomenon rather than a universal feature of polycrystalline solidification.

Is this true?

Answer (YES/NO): NO